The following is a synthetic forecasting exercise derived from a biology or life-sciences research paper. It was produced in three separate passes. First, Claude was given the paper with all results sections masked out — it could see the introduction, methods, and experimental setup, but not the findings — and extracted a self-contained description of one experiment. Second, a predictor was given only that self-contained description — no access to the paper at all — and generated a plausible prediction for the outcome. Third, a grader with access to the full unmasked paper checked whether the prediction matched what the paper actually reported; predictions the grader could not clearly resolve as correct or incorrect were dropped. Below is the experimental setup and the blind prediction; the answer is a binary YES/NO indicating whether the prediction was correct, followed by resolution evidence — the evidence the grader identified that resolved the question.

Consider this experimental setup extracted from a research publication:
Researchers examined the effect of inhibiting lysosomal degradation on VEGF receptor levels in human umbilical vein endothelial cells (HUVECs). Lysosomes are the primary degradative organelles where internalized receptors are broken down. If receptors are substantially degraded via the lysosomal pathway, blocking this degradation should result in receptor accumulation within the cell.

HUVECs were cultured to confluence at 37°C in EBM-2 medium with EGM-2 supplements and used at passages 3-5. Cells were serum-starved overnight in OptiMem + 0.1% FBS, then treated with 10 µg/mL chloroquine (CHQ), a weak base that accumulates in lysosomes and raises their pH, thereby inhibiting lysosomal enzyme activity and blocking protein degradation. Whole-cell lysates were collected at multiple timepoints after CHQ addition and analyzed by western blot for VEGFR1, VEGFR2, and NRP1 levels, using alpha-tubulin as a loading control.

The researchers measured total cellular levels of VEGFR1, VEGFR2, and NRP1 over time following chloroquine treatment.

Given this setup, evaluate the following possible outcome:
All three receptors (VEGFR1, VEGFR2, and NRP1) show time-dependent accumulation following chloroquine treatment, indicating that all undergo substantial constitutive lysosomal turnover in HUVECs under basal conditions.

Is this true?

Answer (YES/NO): NO